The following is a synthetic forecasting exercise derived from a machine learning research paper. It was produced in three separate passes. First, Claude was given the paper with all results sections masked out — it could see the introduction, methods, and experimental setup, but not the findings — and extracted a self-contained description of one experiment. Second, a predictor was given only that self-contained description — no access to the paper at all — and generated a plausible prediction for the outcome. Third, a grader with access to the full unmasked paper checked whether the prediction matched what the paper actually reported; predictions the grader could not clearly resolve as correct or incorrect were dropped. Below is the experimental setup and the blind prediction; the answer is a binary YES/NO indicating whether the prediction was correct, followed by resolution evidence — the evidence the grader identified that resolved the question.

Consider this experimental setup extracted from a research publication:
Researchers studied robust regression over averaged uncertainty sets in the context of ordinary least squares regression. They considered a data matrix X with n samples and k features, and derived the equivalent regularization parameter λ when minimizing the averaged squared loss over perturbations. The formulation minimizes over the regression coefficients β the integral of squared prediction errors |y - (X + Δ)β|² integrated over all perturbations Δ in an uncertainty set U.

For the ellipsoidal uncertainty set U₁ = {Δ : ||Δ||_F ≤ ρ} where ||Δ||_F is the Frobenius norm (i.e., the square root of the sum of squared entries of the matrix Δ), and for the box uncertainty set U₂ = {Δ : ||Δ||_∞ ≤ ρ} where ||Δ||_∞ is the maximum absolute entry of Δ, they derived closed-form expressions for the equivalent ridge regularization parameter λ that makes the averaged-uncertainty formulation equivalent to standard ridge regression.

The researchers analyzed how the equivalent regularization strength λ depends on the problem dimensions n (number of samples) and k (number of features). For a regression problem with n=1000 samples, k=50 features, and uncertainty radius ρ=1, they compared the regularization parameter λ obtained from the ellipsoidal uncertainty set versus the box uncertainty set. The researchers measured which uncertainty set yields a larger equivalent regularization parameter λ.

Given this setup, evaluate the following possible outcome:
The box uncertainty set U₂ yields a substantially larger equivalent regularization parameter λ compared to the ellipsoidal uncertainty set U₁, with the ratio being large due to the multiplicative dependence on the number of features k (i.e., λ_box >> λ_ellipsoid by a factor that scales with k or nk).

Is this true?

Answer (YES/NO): YES